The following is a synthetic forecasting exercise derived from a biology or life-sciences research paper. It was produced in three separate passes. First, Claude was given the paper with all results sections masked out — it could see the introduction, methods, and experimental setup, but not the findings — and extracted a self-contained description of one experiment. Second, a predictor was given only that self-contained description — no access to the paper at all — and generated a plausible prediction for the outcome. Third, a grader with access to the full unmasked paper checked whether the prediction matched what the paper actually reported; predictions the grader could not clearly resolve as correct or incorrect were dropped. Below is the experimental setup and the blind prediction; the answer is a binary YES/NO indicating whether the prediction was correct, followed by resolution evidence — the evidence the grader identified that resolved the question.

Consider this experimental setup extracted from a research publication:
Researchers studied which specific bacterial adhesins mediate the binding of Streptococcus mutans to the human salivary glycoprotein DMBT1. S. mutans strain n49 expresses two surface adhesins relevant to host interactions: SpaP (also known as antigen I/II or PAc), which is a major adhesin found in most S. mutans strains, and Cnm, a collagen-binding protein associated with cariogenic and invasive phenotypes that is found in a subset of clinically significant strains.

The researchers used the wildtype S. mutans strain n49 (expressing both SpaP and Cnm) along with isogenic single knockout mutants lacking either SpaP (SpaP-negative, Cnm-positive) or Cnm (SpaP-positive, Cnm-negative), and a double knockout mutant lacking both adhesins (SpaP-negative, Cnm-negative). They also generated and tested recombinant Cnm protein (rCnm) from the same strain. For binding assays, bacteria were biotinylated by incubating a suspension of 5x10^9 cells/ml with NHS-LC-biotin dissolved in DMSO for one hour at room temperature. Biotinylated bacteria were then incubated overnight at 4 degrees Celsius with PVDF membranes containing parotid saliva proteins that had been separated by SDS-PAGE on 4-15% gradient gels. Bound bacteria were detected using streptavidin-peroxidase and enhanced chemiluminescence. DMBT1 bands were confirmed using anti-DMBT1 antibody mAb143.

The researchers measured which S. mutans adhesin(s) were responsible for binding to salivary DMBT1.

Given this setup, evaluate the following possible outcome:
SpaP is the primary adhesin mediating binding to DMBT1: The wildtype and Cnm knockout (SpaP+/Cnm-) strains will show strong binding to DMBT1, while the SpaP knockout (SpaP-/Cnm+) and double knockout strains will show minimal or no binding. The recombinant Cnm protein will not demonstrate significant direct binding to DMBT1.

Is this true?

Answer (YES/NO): NO